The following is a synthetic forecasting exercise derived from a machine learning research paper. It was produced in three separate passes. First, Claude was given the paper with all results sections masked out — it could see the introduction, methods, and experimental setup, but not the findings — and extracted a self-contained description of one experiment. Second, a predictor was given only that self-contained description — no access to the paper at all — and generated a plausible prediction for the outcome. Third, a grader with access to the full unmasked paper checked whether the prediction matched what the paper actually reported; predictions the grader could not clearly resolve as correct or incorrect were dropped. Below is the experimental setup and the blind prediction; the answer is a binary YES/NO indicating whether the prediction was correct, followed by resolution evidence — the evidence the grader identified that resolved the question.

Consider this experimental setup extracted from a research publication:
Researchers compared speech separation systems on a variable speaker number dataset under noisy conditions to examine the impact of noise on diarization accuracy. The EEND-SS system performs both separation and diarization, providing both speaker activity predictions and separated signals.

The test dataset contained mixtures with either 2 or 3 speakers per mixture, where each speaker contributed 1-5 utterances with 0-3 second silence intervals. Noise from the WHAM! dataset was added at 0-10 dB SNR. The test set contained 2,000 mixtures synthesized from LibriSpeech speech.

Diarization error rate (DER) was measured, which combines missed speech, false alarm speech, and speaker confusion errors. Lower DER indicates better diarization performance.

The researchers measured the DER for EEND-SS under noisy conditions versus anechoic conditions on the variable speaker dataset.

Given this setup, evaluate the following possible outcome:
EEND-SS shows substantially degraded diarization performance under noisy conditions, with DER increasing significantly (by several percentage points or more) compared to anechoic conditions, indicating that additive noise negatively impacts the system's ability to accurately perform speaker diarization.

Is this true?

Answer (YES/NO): NO